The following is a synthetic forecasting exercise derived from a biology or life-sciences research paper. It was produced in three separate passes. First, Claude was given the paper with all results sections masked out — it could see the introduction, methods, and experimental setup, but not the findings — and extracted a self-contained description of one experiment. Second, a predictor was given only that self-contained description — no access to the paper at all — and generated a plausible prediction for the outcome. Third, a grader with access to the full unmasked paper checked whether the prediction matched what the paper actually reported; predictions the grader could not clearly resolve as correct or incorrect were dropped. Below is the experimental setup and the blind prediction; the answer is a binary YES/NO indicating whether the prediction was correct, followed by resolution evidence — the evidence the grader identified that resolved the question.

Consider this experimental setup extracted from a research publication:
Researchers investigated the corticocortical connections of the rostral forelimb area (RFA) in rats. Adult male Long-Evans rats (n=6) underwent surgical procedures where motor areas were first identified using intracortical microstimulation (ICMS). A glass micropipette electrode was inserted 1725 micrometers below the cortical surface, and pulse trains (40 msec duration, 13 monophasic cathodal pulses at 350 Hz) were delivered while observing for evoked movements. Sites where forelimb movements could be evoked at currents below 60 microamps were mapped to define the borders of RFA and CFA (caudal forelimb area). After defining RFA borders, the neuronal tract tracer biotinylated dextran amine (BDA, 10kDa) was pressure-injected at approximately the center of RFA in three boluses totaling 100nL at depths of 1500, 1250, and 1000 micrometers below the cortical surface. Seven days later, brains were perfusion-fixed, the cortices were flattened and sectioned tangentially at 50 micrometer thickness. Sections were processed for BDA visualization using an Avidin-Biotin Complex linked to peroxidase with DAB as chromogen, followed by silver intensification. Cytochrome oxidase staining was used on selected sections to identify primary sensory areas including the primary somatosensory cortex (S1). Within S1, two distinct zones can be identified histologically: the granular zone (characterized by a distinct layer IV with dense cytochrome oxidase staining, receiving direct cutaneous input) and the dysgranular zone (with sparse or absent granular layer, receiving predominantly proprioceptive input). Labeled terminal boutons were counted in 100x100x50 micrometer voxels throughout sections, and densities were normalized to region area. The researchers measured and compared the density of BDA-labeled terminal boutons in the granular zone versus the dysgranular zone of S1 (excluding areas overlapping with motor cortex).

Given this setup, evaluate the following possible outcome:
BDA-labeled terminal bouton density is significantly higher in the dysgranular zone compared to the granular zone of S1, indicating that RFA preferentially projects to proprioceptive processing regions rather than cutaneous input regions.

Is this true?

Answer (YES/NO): YES